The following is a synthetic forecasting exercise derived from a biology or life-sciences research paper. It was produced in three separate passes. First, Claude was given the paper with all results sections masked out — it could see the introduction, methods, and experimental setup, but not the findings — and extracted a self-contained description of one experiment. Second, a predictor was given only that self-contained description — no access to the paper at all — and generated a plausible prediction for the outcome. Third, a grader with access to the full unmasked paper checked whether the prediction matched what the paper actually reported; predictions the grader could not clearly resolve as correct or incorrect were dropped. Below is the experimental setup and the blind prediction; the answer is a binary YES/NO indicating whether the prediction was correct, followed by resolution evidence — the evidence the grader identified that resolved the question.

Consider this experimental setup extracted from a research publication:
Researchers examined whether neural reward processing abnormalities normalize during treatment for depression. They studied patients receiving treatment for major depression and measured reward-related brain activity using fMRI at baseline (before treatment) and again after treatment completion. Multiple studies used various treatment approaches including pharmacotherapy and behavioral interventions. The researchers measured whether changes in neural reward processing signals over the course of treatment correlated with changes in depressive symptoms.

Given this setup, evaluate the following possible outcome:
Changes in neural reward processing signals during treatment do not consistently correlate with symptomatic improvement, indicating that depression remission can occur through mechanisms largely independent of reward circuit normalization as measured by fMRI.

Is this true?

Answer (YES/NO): NO